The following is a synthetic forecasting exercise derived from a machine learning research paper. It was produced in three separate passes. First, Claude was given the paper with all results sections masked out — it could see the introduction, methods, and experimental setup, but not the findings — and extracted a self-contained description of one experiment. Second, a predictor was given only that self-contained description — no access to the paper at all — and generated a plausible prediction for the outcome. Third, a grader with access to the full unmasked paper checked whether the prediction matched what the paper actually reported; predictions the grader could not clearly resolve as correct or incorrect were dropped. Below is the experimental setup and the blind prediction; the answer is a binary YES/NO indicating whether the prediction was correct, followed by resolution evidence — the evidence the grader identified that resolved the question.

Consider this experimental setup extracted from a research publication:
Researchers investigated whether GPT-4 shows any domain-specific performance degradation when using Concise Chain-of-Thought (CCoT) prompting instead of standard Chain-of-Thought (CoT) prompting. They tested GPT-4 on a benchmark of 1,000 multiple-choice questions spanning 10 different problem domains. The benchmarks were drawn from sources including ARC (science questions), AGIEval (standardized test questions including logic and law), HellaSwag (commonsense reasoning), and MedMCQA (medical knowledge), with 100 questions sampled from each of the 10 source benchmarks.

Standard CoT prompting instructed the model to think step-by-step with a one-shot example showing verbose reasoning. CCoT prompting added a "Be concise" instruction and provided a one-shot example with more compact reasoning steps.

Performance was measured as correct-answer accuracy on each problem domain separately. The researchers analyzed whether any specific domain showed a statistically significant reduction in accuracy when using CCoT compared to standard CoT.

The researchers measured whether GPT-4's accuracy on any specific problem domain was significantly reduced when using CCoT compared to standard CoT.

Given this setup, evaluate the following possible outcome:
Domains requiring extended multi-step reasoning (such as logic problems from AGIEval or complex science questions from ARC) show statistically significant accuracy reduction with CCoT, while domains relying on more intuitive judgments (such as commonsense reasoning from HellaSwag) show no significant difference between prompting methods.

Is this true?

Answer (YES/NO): NO